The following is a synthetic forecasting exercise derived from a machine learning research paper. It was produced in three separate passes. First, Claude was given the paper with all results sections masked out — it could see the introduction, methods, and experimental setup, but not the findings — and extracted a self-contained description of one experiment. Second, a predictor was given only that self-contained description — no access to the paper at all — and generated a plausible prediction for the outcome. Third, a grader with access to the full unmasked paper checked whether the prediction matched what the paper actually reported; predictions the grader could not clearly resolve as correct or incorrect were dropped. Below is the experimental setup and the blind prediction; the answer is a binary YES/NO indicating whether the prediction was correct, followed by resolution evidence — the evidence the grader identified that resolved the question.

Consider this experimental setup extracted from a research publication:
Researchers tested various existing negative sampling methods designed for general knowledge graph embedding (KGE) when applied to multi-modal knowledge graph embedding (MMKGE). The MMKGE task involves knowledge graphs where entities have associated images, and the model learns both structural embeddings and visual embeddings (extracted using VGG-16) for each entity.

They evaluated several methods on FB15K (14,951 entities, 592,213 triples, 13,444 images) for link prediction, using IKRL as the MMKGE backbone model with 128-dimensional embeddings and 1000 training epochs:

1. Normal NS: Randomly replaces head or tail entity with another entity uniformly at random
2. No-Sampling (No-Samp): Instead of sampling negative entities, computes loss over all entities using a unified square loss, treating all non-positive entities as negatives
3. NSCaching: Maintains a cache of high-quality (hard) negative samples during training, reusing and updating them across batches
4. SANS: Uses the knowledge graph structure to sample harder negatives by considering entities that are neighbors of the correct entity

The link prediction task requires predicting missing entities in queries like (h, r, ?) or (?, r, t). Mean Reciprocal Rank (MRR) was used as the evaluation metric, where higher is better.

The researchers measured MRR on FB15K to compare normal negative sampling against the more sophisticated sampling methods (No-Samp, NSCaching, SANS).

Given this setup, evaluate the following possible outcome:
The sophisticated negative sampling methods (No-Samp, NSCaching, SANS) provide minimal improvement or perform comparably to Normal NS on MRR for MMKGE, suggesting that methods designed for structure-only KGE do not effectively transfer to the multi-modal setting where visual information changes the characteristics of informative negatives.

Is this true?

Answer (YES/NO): NO